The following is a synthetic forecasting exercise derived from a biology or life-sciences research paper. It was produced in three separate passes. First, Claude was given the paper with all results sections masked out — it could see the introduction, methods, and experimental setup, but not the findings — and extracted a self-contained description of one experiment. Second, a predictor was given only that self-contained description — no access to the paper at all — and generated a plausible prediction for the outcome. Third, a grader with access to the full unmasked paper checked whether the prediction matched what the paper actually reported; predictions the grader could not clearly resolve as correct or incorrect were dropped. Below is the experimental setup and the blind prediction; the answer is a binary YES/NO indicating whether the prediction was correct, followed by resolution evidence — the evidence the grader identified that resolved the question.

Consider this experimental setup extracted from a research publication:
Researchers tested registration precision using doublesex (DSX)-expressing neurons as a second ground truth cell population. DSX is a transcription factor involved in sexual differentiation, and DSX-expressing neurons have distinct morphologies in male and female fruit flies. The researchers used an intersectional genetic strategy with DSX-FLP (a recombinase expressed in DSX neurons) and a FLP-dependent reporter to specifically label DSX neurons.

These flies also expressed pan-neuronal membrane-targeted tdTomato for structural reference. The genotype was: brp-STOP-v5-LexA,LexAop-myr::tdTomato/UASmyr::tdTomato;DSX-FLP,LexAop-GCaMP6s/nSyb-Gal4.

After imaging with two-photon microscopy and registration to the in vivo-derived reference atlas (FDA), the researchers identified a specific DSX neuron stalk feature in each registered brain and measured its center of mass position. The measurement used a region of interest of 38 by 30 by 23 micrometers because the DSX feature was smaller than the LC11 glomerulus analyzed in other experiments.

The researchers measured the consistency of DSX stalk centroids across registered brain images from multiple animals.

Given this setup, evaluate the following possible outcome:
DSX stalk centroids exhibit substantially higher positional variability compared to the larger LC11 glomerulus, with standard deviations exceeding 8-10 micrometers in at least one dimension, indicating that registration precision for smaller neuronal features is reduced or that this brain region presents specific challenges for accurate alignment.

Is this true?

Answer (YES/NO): NO